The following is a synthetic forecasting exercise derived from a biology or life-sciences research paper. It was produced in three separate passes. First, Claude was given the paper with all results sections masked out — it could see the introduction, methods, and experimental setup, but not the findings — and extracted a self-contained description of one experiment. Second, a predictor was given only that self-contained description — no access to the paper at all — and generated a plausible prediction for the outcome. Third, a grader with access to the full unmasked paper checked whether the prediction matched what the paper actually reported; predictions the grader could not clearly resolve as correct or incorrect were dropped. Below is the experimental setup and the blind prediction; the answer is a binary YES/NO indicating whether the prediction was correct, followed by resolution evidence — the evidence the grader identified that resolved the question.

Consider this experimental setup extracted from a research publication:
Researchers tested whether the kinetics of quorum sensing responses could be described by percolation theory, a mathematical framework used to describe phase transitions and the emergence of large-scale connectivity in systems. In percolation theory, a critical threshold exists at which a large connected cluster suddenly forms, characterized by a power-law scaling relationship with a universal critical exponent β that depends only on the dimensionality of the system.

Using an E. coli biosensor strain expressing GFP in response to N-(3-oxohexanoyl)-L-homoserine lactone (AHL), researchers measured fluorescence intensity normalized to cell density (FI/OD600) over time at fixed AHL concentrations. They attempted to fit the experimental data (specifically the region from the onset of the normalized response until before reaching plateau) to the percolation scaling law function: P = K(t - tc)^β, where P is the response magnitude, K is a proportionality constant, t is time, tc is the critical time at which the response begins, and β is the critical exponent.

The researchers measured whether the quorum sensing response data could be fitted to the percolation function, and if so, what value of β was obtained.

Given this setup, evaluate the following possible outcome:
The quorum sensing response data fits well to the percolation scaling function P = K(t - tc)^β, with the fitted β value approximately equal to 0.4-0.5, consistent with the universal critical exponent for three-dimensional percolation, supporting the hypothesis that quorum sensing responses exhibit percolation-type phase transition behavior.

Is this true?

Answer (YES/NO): NO